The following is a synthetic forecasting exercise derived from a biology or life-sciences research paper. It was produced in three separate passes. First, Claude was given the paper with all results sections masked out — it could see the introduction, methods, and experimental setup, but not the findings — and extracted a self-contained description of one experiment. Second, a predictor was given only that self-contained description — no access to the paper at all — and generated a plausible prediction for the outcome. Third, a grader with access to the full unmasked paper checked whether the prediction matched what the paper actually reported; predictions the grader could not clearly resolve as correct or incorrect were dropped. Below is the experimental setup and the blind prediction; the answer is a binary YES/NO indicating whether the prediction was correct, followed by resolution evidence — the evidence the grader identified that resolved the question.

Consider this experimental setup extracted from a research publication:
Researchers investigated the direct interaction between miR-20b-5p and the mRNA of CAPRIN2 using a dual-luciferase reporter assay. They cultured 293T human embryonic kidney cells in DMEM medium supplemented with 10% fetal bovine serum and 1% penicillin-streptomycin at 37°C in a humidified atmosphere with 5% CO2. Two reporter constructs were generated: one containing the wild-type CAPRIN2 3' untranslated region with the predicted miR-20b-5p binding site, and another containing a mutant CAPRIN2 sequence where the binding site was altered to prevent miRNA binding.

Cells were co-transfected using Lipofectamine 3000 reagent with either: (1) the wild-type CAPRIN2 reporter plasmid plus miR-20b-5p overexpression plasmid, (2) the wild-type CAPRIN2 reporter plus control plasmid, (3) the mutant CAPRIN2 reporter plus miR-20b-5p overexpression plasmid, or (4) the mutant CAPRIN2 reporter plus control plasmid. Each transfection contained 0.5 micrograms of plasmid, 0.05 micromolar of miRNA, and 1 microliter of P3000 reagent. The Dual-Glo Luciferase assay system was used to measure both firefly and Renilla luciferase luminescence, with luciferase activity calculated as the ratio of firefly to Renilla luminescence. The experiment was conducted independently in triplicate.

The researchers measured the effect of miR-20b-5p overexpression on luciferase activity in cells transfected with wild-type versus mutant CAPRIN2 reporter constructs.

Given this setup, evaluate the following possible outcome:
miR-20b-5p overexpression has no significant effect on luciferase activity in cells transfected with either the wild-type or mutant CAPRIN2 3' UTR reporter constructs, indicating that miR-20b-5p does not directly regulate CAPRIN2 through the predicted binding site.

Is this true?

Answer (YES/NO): NO